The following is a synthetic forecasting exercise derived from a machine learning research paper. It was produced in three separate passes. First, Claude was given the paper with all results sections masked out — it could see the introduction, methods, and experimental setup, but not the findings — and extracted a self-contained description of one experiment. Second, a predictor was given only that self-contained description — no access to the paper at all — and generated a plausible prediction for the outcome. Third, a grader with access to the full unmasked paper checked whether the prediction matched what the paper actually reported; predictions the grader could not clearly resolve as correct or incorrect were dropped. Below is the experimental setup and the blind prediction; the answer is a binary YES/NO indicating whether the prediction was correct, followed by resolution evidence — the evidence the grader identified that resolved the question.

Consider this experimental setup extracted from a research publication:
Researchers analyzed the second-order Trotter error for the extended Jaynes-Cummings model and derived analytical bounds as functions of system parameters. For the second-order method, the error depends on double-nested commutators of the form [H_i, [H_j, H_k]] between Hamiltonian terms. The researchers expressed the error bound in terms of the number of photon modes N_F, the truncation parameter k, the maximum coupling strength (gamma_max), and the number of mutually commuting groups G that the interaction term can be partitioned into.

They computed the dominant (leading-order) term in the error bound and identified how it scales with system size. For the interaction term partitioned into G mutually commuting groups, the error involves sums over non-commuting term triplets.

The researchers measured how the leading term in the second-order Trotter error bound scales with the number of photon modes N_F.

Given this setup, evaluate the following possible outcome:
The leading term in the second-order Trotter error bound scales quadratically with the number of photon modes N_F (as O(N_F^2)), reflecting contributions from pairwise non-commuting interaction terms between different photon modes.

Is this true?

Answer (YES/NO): NO